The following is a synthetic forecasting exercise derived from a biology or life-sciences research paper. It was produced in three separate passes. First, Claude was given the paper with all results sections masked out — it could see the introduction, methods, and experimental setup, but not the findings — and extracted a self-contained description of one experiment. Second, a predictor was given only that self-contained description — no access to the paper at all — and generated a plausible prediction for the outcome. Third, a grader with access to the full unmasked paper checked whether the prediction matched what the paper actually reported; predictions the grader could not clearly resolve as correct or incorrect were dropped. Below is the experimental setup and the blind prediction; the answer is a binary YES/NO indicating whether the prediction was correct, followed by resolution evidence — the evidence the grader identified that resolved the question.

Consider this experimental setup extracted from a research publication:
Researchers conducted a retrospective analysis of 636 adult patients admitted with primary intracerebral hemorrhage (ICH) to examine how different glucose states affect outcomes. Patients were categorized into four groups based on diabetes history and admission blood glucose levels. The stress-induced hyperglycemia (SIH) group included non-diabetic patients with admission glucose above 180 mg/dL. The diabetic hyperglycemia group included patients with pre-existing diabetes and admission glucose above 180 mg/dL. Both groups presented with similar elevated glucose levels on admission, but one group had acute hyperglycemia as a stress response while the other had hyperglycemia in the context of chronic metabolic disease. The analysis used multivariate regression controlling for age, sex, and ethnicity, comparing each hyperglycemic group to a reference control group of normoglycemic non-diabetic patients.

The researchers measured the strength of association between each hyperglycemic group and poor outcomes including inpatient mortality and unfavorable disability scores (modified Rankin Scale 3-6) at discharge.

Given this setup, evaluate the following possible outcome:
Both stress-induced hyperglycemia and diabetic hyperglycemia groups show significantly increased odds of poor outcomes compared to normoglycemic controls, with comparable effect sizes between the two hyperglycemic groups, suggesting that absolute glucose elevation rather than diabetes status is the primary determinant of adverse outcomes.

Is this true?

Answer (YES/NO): NO